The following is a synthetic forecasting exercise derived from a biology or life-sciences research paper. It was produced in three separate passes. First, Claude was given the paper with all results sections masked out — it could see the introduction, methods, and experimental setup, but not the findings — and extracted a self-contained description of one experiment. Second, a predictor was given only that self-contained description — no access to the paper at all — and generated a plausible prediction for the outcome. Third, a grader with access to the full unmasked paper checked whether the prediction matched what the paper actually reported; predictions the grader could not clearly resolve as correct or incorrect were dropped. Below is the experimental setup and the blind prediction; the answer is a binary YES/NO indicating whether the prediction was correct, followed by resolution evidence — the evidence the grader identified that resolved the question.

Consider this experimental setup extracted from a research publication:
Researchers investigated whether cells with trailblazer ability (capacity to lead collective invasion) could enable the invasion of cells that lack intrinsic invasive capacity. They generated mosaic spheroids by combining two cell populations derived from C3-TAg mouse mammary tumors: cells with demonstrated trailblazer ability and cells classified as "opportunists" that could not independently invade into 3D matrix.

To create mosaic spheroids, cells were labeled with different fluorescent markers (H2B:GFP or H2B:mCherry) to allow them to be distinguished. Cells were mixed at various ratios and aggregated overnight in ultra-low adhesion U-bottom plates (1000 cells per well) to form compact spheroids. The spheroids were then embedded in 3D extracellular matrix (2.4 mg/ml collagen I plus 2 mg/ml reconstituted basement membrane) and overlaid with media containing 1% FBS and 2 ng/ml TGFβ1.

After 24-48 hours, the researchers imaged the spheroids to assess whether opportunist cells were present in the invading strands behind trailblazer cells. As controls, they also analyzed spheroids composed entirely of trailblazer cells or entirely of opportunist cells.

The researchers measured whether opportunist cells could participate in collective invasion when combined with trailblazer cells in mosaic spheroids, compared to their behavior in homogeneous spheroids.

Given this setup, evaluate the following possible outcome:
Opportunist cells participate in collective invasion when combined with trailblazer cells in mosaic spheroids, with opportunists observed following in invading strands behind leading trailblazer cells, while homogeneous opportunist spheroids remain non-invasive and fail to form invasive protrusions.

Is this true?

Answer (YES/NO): YES